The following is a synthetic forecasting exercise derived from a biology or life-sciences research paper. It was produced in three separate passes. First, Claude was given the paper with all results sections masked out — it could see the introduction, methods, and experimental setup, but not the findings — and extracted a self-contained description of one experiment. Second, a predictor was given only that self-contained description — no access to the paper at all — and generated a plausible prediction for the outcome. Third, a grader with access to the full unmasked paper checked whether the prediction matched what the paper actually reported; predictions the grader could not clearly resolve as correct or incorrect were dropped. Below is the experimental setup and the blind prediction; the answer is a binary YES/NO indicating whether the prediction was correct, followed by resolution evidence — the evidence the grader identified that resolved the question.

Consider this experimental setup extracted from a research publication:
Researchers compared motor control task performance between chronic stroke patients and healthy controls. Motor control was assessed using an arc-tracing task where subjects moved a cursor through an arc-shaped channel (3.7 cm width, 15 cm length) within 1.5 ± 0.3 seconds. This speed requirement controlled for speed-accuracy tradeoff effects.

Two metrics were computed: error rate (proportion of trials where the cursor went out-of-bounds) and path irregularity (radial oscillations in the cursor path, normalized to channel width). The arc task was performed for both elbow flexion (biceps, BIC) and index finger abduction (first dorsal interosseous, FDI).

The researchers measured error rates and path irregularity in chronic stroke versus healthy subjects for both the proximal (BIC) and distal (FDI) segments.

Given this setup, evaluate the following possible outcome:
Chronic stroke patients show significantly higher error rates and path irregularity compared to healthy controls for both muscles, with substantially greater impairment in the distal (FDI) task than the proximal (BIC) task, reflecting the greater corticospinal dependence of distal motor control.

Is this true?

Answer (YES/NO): NO